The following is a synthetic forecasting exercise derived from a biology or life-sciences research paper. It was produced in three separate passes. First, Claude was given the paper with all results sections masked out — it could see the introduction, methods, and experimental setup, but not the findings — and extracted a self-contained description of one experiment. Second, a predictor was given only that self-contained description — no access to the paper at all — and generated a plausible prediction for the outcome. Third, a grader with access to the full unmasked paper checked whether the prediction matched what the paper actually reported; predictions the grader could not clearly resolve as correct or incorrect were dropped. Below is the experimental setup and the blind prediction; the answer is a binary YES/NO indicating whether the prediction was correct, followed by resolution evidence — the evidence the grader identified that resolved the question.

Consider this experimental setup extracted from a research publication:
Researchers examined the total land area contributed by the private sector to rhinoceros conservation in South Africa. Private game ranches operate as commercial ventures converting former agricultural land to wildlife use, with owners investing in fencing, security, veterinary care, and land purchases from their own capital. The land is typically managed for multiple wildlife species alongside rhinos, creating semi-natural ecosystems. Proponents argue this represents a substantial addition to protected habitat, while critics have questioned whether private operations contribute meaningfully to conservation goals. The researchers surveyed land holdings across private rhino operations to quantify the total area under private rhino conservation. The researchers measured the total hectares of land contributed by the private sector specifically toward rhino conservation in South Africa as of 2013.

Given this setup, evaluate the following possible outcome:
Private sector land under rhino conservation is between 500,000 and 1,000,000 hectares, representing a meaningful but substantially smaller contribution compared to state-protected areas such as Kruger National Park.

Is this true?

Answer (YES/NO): NO